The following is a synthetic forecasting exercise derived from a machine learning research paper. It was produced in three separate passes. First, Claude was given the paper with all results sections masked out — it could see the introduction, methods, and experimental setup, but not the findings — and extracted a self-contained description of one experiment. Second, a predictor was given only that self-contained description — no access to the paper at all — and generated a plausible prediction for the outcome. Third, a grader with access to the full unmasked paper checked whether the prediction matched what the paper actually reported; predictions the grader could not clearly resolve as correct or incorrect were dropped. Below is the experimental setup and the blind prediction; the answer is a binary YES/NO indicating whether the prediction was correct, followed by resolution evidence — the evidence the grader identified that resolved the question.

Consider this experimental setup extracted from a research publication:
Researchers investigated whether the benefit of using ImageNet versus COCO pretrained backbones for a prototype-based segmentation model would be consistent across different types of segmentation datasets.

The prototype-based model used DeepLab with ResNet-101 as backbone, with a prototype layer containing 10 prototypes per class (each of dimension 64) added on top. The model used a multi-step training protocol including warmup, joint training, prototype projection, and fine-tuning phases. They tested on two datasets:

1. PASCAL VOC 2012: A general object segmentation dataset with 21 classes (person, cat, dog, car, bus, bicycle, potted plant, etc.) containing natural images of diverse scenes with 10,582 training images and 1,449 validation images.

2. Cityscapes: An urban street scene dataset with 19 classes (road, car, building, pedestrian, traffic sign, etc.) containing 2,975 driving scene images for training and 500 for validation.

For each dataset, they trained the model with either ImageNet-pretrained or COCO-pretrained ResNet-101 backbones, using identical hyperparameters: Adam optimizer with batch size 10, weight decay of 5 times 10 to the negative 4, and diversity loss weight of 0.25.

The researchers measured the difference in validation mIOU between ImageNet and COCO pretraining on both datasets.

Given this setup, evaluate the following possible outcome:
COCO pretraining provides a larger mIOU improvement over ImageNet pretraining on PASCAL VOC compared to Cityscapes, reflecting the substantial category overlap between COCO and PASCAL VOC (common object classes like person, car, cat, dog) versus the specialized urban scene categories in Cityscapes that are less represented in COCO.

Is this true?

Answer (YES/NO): NO